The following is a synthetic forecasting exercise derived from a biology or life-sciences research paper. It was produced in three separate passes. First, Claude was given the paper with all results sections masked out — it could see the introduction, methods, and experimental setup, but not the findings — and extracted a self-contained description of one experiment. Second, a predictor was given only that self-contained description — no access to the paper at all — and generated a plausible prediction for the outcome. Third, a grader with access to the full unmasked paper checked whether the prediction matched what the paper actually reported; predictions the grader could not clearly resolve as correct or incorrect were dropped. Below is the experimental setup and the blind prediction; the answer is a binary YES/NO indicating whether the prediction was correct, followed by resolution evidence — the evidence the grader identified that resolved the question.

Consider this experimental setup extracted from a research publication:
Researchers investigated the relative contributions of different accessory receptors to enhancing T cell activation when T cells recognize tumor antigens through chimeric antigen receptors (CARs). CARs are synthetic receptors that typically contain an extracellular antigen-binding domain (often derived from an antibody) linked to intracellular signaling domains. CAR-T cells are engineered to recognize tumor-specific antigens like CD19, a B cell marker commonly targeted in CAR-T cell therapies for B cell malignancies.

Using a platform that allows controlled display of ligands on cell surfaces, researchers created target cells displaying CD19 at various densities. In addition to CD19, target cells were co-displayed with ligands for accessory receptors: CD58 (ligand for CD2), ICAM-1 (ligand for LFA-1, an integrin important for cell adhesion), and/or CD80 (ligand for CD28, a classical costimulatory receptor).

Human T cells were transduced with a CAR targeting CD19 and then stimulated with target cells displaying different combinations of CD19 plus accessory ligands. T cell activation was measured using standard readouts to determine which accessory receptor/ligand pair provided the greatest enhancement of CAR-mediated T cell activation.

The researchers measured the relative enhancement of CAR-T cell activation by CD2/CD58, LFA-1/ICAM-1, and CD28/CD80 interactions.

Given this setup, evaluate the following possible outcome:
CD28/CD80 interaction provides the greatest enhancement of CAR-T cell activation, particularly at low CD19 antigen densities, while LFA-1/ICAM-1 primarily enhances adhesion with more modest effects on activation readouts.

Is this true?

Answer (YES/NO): NO